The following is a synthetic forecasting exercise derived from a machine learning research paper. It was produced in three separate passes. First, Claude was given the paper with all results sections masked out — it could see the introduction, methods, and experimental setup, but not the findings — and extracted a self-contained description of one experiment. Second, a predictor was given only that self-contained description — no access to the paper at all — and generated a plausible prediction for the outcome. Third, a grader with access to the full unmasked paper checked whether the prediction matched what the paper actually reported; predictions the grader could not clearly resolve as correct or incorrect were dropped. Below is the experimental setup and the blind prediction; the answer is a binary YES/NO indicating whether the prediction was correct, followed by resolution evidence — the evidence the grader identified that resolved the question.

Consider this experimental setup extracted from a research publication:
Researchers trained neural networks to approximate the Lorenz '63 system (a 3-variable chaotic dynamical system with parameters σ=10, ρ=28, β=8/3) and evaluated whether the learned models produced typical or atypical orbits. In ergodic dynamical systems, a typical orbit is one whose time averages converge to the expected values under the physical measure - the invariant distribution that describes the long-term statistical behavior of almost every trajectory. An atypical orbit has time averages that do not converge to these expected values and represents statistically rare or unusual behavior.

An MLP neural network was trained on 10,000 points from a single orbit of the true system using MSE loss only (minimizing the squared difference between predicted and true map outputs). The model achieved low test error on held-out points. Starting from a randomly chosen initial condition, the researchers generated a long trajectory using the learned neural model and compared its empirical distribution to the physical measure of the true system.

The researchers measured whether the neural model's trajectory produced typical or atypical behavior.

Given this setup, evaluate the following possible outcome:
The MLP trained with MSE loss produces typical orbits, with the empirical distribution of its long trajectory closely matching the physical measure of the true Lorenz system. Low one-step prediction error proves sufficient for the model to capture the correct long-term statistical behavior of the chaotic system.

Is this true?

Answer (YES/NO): NO